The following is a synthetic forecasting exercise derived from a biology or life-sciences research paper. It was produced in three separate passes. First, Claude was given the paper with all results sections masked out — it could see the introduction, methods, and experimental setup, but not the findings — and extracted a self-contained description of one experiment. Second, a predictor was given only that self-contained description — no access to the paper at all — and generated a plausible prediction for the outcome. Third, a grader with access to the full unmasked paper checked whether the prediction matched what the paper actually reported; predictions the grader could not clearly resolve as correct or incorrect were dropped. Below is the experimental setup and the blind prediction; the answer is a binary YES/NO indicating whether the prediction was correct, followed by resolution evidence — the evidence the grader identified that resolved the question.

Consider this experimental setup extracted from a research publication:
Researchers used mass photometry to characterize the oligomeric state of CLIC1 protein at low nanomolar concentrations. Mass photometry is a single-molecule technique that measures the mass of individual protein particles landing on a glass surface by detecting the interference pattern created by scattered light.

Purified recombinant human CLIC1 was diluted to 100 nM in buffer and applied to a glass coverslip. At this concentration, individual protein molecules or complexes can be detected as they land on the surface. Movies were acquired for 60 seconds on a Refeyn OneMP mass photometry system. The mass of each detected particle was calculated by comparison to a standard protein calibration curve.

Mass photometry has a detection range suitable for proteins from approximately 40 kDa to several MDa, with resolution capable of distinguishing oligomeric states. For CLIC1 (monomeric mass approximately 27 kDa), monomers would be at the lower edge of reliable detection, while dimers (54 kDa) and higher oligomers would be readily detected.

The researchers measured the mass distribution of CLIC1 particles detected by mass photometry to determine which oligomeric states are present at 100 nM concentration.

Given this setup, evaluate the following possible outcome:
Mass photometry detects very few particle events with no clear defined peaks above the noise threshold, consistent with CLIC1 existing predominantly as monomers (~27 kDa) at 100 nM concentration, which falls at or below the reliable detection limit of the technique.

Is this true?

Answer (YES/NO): NO